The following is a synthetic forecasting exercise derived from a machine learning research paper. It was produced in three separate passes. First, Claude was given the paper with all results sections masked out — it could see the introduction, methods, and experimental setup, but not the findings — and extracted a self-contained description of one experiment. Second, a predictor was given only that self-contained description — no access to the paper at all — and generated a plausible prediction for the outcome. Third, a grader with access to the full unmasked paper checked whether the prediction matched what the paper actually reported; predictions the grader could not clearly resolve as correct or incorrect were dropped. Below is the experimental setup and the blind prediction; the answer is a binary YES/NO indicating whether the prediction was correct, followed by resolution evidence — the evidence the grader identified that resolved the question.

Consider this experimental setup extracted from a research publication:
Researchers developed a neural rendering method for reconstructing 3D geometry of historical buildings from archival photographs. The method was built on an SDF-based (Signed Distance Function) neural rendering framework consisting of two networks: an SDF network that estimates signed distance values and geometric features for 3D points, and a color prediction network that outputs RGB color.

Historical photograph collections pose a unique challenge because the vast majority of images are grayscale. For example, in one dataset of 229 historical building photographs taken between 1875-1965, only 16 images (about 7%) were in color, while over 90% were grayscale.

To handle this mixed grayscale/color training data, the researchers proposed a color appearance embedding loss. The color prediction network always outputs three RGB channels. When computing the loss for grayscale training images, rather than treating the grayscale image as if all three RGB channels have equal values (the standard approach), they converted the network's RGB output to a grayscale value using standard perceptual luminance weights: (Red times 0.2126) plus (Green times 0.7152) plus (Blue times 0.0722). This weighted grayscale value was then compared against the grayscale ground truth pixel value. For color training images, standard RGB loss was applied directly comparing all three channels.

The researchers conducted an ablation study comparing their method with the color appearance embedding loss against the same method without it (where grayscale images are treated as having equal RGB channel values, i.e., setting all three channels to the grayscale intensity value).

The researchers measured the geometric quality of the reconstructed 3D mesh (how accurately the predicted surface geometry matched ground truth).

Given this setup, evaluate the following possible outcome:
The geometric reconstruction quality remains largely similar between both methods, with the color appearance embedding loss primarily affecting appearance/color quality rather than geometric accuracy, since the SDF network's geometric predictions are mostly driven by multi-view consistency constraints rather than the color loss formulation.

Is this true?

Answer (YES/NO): NO